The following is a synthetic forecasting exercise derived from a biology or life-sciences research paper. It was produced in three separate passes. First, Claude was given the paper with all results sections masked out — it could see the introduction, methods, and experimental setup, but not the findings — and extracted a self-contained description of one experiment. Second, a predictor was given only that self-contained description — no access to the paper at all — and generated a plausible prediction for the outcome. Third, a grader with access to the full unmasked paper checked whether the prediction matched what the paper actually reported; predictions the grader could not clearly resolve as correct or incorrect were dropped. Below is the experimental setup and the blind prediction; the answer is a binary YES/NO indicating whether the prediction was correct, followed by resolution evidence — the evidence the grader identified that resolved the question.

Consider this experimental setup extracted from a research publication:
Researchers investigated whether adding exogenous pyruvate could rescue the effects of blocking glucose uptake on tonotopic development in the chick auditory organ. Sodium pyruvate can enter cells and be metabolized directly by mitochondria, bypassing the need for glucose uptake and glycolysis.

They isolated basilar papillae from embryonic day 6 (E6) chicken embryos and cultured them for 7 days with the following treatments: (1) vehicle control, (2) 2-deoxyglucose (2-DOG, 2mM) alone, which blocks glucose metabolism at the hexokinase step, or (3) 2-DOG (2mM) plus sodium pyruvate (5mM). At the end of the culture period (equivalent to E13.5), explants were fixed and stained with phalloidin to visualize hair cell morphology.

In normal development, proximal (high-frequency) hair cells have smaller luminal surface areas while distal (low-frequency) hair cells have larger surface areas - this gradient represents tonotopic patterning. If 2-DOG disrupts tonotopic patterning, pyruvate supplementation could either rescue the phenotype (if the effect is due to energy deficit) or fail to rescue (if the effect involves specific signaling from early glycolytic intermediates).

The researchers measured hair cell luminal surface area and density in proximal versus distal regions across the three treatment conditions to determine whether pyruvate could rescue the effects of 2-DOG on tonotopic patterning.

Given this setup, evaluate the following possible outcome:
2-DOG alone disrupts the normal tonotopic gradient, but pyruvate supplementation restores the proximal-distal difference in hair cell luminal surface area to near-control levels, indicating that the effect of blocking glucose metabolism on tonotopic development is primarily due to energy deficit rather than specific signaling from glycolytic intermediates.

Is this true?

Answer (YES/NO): NO